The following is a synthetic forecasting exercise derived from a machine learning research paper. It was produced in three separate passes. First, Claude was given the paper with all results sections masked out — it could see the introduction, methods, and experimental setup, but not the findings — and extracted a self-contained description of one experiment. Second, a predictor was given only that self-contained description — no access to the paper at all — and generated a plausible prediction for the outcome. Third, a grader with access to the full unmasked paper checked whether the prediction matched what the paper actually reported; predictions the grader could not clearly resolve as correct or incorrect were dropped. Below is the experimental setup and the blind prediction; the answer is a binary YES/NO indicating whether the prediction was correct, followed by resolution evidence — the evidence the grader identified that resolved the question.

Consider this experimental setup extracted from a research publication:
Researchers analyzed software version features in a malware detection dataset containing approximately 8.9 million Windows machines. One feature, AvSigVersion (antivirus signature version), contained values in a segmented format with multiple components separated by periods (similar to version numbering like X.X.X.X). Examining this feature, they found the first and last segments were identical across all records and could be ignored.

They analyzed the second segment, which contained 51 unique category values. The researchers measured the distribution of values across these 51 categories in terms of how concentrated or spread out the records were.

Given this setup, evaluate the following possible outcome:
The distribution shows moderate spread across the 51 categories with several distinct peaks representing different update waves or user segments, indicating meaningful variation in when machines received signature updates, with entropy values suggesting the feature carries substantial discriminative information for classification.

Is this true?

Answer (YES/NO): NO